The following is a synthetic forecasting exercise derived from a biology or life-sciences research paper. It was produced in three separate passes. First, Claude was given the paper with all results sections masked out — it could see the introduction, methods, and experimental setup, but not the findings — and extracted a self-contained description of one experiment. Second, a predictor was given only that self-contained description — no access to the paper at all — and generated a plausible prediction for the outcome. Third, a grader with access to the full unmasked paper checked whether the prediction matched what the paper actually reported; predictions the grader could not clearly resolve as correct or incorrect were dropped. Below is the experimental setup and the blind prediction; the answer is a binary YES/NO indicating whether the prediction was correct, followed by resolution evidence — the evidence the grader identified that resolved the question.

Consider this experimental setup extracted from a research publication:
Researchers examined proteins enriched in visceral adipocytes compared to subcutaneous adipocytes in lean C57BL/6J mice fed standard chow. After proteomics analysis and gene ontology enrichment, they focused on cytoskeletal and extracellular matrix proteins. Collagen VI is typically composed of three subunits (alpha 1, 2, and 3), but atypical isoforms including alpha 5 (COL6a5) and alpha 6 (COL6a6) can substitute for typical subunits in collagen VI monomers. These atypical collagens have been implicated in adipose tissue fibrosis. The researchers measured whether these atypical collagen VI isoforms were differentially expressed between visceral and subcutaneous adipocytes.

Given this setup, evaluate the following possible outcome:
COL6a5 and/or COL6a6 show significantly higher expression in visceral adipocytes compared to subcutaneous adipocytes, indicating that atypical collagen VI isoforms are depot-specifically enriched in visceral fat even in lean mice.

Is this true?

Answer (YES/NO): YES